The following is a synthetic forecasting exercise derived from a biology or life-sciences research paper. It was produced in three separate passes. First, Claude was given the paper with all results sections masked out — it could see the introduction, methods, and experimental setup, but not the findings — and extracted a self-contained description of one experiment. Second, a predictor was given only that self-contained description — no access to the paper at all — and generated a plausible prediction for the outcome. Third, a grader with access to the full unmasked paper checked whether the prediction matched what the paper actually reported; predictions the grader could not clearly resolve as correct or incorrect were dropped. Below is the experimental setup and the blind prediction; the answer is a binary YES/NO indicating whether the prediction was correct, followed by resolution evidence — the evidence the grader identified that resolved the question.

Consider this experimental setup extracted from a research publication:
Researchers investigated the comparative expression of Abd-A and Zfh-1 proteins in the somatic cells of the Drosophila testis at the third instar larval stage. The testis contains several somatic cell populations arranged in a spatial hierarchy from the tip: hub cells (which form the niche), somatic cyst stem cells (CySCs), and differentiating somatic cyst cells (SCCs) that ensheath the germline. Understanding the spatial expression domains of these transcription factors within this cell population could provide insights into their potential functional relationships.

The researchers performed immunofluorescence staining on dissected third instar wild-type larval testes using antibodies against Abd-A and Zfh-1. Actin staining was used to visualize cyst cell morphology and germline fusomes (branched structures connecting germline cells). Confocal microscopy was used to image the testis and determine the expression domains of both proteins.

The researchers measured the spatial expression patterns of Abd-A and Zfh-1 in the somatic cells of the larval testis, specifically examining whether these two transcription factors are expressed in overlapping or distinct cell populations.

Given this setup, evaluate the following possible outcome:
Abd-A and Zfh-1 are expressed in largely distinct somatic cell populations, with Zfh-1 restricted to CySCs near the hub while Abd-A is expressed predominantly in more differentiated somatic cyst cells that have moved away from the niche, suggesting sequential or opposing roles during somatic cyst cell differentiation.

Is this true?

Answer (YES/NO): NO